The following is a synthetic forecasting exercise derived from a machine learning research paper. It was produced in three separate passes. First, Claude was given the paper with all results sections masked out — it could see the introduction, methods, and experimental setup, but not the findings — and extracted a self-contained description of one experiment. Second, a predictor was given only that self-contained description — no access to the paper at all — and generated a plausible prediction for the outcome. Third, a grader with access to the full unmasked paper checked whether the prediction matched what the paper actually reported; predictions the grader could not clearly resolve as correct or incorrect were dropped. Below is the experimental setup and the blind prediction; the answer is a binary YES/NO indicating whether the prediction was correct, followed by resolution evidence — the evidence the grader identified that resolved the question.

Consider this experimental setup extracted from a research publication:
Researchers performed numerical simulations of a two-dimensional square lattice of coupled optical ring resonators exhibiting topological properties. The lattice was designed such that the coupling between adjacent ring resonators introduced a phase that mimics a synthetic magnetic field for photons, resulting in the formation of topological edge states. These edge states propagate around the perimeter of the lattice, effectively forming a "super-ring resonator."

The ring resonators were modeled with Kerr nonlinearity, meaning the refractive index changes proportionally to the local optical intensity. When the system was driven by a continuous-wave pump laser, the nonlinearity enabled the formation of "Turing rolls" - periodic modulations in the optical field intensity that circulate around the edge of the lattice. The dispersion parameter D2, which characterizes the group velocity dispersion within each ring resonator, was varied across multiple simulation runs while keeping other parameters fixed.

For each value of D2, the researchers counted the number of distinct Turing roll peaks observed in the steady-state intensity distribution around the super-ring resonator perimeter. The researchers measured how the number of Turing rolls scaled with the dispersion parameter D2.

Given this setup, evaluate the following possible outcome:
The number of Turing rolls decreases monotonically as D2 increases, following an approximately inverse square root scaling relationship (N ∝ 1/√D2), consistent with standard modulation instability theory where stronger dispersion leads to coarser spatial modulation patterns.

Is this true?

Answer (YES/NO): YES